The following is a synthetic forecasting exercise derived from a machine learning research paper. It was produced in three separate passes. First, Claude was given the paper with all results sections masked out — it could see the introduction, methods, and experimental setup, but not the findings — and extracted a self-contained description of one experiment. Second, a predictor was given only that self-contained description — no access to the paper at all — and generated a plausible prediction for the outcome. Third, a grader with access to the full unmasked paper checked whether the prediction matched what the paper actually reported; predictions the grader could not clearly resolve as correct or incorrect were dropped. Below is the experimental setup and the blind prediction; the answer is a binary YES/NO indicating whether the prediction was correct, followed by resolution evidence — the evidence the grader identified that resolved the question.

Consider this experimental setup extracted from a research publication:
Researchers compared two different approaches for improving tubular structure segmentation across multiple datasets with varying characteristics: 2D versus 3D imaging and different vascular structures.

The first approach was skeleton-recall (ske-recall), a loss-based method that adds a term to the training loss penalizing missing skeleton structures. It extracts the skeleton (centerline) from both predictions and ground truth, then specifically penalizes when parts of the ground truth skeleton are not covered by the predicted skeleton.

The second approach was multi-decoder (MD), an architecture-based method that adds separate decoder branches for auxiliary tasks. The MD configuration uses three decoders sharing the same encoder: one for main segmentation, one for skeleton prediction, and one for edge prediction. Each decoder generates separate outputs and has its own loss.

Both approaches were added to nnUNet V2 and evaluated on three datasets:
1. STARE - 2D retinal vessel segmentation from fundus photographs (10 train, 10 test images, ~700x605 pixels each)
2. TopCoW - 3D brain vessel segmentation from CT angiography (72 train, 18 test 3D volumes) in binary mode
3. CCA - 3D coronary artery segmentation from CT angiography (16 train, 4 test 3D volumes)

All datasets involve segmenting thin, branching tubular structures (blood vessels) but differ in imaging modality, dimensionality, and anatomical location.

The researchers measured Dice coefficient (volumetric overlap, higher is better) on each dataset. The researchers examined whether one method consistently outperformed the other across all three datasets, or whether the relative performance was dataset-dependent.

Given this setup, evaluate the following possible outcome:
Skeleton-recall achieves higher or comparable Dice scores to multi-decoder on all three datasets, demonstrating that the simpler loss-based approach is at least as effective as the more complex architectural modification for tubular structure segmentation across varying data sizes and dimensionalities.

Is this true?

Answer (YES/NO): YES